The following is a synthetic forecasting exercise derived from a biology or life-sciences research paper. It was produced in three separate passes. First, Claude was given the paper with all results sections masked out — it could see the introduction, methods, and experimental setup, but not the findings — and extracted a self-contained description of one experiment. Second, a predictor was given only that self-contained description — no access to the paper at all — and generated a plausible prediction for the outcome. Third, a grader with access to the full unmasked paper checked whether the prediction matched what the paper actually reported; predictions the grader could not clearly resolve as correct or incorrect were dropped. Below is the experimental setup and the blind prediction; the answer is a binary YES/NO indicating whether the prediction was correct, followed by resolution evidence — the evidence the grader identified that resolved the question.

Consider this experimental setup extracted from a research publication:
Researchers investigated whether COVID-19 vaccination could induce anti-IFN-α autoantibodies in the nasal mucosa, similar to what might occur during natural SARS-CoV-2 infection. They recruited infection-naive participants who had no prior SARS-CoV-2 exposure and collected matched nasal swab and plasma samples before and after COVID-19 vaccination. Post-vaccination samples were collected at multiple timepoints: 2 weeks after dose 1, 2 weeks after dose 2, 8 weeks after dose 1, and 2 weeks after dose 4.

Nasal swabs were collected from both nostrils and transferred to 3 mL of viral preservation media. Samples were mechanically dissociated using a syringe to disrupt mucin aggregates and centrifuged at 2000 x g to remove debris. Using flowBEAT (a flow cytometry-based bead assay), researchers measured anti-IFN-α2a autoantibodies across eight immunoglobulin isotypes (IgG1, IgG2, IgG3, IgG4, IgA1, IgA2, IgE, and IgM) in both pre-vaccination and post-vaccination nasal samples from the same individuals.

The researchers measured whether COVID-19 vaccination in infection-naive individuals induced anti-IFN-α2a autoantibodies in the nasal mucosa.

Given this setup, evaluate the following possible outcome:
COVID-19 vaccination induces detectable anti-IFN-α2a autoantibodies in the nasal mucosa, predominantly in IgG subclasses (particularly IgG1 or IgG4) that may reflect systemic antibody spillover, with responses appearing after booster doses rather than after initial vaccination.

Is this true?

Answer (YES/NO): NO